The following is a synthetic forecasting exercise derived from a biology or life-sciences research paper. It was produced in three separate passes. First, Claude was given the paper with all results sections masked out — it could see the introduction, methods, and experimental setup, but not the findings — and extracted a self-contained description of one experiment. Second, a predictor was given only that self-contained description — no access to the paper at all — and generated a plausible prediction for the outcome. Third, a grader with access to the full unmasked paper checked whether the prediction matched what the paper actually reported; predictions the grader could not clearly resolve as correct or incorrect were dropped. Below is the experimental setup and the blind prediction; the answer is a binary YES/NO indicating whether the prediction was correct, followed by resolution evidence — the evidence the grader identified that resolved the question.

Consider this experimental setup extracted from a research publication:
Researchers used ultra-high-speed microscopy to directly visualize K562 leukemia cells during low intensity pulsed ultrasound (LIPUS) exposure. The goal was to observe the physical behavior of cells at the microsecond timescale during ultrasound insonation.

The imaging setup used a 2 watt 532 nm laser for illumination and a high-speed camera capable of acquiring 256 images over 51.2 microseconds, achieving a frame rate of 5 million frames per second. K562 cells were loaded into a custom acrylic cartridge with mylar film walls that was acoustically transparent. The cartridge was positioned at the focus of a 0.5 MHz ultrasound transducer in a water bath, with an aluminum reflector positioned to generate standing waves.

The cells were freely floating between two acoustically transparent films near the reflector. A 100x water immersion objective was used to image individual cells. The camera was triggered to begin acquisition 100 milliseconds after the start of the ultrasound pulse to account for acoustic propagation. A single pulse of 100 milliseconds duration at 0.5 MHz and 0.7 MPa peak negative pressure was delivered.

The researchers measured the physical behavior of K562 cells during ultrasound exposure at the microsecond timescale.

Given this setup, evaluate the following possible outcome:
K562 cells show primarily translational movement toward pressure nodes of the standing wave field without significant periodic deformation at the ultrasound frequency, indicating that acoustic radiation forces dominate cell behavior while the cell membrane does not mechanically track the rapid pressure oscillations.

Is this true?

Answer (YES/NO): NO